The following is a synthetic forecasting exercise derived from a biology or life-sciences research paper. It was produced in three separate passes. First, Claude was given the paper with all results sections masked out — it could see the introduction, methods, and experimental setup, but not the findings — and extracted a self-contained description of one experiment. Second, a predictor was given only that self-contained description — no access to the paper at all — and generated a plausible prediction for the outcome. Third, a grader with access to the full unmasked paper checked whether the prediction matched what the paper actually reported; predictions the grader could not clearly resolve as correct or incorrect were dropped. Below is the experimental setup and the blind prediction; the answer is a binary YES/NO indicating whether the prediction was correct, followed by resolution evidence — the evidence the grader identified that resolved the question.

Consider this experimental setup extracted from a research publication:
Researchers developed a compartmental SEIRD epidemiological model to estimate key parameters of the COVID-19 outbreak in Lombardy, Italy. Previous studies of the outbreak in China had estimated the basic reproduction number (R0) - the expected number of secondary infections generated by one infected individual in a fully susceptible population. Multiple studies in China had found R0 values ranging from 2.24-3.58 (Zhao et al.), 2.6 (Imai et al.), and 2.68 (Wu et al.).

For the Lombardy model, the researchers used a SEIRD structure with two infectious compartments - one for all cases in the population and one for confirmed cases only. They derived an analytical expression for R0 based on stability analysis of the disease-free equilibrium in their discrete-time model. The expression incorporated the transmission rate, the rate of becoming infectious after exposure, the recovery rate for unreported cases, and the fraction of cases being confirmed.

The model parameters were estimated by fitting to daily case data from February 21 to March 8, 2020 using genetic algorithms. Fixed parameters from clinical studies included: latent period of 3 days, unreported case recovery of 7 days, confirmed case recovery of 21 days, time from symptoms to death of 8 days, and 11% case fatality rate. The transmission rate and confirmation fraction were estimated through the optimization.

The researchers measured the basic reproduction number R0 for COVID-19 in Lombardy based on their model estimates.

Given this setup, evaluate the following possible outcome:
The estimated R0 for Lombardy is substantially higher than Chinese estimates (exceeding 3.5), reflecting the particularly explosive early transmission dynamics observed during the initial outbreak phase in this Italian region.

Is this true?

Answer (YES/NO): YES